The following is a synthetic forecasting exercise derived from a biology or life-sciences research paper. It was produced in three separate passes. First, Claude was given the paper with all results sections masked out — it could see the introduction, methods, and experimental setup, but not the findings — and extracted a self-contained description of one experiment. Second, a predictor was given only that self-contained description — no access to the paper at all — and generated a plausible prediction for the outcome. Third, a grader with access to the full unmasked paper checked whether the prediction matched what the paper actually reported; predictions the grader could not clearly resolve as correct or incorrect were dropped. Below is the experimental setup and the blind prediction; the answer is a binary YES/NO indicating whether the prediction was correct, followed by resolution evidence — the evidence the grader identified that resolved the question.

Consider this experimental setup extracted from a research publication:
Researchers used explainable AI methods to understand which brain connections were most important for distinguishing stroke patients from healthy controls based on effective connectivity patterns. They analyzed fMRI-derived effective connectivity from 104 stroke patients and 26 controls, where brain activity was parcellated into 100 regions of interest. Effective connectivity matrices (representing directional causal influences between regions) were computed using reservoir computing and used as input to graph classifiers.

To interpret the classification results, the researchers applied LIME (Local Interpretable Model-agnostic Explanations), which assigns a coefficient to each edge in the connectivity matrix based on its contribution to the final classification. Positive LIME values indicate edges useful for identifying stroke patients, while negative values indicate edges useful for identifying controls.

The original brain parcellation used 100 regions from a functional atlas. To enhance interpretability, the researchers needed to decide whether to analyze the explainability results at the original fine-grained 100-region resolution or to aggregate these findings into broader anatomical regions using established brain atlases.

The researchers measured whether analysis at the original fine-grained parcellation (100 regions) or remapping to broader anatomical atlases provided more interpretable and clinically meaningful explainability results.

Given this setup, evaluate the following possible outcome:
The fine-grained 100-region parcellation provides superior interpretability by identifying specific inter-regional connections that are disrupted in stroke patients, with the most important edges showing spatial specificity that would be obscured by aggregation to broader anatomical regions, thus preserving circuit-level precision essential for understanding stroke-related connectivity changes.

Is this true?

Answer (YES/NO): NO